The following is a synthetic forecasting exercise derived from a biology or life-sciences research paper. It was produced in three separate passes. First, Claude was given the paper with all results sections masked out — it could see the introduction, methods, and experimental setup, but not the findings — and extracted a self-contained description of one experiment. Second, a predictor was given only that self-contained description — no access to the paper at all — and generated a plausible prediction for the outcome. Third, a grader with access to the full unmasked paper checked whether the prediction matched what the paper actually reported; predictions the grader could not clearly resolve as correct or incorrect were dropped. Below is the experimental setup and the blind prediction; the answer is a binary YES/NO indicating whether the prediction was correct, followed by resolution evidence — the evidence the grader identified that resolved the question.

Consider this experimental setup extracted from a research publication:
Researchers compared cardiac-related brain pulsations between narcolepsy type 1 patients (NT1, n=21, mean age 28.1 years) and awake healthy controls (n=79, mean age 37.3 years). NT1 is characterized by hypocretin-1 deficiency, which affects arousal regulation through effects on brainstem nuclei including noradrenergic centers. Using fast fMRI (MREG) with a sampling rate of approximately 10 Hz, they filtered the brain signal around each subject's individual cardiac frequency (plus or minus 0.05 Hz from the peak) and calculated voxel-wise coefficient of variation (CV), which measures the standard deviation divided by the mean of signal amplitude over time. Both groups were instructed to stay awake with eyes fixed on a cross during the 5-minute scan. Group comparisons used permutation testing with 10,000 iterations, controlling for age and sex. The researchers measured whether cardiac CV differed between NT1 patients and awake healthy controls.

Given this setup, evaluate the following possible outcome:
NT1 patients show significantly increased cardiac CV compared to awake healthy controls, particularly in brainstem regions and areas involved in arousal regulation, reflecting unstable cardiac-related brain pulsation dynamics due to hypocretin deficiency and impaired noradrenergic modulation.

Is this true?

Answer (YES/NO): NO